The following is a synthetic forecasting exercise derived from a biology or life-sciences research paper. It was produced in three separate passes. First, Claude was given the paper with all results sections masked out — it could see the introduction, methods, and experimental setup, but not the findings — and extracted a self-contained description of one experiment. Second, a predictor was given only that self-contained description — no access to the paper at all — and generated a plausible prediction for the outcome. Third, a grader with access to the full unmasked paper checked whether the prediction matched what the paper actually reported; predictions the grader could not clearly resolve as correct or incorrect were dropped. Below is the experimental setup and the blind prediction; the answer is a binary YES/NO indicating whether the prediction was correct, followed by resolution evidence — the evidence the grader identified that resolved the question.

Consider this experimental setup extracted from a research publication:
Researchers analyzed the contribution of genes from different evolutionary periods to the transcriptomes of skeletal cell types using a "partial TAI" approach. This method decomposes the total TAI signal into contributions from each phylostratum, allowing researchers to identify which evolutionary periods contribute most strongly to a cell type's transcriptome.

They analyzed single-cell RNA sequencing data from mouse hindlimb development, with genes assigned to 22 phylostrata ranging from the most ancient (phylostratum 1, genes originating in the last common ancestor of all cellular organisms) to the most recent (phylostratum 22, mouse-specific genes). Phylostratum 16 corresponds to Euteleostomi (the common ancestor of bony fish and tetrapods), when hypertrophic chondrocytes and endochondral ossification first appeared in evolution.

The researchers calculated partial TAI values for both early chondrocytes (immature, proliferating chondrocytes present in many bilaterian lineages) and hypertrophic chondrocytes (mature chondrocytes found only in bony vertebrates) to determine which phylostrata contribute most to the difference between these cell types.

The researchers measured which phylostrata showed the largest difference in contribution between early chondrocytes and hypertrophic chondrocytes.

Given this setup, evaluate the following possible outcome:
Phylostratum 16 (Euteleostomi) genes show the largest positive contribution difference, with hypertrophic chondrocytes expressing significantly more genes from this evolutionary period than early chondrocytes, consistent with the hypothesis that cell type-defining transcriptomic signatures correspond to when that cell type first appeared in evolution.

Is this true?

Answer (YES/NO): NO